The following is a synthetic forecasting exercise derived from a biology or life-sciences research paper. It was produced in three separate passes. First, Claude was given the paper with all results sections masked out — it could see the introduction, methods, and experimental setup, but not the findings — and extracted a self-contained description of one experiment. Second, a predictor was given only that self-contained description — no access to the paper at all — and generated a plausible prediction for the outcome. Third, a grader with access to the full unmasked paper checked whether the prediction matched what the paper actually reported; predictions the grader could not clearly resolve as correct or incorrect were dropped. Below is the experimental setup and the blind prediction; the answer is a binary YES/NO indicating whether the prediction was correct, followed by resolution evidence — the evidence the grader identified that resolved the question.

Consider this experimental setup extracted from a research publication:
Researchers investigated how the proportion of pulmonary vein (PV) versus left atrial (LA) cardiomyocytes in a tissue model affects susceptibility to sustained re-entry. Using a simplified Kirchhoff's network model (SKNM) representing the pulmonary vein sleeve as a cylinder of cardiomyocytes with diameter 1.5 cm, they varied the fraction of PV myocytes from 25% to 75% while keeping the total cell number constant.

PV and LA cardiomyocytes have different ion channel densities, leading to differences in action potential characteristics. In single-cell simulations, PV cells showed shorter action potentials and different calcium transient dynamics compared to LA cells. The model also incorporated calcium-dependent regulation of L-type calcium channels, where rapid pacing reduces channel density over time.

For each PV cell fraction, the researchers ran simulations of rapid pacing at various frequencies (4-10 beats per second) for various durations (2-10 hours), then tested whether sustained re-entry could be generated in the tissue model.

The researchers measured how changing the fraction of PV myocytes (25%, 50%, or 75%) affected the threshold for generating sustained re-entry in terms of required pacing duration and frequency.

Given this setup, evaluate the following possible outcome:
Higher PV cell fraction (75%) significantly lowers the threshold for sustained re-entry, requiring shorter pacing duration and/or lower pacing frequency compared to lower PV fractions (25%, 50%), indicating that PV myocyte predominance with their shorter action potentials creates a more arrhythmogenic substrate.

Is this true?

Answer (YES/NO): YES